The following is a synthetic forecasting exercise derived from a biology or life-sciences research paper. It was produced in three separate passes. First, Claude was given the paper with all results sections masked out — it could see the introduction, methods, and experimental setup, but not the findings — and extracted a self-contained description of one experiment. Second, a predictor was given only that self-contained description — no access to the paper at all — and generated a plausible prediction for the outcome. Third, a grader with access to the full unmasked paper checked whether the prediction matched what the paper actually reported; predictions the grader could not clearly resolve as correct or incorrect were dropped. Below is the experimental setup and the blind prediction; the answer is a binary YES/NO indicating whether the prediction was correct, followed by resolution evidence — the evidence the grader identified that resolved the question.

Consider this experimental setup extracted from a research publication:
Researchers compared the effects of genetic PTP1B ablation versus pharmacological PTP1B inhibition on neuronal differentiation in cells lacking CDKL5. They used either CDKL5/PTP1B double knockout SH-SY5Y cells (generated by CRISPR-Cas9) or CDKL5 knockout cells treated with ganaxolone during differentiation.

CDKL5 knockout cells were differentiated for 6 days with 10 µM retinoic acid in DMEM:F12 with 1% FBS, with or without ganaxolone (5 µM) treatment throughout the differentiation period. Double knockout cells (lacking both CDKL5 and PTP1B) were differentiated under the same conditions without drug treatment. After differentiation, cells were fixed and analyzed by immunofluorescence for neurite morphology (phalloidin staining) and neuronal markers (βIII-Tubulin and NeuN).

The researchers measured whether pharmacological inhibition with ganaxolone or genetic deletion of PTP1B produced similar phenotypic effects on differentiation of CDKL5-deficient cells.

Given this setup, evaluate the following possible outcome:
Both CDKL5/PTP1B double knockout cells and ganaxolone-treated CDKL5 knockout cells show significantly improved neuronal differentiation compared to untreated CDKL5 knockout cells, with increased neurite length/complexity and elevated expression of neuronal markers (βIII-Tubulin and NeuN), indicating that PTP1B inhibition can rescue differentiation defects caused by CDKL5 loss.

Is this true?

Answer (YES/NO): NO